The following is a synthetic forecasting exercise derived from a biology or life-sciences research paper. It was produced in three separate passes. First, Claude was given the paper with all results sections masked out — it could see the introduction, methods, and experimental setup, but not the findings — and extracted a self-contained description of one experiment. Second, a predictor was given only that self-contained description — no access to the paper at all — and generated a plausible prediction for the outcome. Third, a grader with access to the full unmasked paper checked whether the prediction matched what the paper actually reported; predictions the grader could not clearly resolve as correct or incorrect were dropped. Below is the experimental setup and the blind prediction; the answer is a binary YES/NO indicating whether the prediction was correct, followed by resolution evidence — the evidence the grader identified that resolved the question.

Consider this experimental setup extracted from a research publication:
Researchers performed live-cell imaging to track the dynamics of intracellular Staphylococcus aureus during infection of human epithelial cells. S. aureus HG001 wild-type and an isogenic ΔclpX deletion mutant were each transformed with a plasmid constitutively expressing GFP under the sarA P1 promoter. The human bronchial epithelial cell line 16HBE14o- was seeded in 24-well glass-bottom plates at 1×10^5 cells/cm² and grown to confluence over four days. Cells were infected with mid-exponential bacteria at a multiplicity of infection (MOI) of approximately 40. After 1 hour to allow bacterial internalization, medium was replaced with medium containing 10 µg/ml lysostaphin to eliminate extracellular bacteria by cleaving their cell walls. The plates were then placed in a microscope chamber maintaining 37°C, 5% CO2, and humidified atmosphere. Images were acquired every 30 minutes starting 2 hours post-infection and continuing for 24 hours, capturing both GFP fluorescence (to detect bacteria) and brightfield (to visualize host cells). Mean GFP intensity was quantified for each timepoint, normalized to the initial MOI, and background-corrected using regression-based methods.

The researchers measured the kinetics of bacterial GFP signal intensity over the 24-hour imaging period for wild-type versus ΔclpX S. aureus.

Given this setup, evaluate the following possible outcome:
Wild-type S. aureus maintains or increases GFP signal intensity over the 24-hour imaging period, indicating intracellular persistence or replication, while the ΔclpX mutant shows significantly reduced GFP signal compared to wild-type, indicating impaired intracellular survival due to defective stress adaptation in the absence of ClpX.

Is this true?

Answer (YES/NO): NO